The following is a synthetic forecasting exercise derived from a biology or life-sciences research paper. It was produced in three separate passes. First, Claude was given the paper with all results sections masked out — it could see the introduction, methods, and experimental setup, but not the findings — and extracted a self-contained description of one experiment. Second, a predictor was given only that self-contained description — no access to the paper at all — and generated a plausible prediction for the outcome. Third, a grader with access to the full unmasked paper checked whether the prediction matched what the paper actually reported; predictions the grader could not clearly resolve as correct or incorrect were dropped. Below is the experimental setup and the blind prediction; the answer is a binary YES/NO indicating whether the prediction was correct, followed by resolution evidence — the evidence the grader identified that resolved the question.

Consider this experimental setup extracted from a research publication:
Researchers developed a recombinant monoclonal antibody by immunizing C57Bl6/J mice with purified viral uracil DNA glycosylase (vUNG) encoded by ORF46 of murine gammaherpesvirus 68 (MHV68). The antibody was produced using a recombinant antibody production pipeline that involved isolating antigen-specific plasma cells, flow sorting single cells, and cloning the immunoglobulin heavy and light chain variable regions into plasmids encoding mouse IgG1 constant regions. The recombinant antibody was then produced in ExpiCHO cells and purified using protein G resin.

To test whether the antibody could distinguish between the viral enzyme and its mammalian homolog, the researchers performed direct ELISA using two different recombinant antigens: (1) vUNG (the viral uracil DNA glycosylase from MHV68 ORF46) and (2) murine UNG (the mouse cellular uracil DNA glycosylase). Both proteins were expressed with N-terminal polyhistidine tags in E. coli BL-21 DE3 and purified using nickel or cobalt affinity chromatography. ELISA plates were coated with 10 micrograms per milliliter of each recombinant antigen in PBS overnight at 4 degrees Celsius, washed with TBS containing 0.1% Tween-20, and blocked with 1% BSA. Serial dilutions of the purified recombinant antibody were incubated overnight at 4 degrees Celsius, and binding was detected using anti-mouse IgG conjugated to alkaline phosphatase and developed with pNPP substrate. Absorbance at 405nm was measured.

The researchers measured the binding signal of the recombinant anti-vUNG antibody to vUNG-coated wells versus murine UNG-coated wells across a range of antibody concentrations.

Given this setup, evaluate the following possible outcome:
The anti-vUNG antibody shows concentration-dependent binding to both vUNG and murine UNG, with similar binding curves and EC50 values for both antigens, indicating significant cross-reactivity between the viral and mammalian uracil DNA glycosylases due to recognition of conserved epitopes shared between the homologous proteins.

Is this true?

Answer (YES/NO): NO